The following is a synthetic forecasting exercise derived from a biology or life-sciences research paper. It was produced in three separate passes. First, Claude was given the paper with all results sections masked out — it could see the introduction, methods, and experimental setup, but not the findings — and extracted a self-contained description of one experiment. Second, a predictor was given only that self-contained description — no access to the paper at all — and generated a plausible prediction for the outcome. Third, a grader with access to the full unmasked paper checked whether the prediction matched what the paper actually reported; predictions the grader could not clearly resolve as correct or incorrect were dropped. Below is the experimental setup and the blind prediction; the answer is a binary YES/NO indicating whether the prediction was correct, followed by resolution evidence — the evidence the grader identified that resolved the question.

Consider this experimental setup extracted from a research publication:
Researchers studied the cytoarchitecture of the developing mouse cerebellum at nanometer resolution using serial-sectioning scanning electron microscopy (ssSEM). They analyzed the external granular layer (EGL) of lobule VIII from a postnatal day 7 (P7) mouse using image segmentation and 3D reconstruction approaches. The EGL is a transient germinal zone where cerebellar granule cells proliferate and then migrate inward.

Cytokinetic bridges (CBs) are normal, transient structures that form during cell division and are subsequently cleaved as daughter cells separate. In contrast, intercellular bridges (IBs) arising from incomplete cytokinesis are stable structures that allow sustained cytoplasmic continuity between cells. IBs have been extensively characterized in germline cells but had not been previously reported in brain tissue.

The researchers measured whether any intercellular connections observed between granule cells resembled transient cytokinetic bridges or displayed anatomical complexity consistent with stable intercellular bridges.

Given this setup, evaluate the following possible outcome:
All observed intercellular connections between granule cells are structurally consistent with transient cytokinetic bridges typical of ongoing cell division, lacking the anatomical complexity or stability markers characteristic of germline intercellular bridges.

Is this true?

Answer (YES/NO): NO